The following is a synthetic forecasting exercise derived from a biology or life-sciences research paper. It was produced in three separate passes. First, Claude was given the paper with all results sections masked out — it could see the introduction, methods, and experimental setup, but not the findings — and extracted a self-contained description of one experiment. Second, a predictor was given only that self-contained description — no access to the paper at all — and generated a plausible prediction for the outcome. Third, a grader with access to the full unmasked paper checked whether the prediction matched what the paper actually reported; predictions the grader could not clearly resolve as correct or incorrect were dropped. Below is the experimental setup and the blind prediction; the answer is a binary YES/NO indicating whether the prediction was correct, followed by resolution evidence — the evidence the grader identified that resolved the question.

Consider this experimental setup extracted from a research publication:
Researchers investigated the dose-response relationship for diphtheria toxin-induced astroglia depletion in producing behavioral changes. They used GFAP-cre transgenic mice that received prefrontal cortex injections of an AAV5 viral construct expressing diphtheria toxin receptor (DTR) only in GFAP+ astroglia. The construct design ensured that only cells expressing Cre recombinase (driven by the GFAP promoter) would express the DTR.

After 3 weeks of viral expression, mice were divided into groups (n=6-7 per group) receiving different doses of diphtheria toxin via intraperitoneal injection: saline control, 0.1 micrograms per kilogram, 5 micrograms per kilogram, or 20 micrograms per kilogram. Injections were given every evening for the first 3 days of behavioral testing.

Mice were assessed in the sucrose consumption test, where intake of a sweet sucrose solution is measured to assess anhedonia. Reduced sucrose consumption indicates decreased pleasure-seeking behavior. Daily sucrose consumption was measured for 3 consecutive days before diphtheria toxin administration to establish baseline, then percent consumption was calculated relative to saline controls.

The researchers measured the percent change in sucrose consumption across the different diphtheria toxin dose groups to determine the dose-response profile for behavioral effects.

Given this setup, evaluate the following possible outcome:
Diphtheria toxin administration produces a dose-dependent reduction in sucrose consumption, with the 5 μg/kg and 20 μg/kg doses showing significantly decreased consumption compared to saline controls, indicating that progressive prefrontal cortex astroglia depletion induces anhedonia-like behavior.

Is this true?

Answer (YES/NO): YES